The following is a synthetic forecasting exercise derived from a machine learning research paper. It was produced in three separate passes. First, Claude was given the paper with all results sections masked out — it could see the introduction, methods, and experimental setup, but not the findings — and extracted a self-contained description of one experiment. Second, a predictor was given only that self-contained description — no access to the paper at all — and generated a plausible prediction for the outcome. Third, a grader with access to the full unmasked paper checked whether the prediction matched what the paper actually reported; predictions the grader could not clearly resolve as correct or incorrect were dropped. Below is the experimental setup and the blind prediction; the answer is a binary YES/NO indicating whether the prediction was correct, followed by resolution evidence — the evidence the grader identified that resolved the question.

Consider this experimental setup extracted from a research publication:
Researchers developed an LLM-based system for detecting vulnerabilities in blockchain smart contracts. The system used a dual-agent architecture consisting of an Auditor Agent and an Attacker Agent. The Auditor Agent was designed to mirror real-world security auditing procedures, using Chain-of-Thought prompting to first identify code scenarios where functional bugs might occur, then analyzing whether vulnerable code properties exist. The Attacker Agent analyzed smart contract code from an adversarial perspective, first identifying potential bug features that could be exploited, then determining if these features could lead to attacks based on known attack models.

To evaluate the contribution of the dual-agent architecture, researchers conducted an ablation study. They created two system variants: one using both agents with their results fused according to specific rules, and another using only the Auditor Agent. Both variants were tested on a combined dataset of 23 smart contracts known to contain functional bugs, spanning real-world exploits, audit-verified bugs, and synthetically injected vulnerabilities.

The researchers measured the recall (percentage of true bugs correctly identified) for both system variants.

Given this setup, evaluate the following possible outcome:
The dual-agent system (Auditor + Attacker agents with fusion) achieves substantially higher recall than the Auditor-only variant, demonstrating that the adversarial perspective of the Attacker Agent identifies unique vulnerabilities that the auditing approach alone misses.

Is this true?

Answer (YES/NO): YES